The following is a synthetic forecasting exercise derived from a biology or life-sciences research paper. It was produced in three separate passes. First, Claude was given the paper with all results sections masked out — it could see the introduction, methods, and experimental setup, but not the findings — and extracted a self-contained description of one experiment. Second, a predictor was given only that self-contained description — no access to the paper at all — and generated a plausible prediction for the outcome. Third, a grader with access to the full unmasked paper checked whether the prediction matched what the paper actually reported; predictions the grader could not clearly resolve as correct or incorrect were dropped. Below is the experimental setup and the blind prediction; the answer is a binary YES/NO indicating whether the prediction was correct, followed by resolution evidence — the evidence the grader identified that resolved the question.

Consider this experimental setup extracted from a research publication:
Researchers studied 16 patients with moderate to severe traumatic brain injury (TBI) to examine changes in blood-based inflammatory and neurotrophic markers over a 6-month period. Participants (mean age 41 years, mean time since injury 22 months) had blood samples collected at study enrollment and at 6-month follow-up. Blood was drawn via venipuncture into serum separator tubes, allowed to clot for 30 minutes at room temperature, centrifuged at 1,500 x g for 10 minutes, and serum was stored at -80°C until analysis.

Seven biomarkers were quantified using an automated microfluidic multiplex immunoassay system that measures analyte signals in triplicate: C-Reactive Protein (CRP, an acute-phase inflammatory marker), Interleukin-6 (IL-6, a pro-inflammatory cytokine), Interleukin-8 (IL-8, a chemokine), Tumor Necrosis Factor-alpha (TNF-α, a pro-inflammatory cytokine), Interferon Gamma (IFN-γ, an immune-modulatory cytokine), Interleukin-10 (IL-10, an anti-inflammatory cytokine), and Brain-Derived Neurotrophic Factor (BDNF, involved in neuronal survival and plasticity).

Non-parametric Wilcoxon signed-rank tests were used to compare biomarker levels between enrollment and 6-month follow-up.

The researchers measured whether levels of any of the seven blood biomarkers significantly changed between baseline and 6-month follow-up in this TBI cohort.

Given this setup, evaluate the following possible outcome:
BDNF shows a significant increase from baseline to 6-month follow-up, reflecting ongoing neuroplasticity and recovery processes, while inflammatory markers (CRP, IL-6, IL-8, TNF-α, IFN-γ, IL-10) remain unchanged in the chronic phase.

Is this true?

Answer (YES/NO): NO